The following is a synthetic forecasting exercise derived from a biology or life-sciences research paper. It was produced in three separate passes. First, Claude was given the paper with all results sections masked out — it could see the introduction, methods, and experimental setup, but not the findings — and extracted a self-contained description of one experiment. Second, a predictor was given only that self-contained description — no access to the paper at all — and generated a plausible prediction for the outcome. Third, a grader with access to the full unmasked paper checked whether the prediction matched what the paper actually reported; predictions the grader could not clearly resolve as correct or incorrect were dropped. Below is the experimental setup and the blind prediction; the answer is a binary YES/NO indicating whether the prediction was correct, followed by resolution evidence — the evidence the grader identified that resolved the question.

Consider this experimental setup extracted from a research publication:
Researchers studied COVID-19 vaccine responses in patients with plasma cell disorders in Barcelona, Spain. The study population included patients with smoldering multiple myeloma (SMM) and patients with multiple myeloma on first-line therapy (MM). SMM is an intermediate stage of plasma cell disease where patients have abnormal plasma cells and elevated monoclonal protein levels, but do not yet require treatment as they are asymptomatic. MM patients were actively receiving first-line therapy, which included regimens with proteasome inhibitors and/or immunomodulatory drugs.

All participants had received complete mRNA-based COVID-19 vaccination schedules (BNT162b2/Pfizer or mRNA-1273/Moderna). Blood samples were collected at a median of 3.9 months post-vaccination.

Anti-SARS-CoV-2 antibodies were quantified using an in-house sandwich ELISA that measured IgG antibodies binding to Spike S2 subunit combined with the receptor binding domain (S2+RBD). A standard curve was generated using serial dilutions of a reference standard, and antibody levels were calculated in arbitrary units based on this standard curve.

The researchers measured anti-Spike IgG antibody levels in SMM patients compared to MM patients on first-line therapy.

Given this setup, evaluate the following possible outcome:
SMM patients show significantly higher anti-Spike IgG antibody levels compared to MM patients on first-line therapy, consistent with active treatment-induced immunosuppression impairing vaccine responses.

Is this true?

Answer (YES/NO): YES